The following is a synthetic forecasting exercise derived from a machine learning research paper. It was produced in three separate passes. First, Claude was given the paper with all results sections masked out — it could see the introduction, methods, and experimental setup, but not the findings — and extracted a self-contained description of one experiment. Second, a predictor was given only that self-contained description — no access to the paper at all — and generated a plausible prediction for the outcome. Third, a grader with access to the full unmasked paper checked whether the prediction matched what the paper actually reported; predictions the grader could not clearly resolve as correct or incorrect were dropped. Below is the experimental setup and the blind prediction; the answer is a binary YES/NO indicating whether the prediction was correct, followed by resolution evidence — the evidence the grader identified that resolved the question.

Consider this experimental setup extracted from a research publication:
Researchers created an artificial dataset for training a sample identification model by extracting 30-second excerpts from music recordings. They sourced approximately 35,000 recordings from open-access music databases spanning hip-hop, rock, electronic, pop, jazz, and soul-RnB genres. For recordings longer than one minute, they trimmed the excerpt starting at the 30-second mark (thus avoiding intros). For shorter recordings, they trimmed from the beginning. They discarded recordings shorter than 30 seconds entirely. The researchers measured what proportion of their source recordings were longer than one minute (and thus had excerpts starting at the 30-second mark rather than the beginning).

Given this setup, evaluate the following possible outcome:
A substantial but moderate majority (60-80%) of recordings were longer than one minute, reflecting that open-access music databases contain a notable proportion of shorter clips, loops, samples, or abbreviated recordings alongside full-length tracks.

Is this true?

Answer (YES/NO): YES